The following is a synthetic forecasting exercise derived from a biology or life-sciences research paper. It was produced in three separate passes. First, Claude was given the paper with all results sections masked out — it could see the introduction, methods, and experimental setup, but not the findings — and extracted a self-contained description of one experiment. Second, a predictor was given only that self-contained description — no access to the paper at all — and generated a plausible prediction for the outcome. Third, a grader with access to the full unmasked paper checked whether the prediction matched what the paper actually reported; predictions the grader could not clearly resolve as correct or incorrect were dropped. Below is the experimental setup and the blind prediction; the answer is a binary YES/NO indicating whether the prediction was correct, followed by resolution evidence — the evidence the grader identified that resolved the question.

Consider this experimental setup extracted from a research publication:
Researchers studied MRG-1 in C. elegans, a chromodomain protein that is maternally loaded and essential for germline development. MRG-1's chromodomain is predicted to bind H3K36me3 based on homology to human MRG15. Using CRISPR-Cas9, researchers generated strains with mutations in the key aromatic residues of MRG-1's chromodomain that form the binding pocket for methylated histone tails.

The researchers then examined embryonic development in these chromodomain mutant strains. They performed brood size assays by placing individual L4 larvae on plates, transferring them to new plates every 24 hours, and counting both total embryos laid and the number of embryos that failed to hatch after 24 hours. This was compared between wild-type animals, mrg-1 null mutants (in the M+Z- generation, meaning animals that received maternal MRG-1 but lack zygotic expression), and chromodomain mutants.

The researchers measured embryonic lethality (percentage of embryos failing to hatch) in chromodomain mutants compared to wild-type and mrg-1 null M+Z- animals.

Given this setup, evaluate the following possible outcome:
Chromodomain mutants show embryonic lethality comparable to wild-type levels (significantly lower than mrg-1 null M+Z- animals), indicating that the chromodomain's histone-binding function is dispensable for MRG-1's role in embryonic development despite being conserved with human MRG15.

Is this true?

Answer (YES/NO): NO